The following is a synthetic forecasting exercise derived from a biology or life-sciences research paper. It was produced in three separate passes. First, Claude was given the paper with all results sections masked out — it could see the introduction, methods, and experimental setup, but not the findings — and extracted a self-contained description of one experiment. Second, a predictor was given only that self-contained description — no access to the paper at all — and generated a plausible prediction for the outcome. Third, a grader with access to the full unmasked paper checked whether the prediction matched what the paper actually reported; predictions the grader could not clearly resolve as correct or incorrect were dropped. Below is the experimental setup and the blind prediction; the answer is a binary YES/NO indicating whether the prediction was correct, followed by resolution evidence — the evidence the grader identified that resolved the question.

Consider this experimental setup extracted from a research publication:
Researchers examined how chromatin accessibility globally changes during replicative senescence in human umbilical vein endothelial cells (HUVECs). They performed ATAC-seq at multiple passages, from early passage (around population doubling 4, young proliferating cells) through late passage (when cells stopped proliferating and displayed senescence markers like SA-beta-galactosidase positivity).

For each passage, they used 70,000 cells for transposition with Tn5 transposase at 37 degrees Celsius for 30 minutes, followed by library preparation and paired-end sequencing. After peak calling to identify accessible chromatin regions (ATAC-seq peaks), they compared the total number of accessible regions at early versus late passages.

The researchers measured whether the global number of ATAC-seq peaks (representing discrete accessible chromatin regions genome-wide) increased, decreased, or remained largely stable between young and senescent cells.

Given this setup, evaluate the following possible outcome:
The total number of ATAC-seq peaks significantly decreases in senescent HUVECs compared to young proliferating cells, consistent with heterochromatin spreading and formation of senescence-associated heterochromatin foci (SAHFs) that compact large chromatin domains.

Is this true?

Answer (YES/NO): NO